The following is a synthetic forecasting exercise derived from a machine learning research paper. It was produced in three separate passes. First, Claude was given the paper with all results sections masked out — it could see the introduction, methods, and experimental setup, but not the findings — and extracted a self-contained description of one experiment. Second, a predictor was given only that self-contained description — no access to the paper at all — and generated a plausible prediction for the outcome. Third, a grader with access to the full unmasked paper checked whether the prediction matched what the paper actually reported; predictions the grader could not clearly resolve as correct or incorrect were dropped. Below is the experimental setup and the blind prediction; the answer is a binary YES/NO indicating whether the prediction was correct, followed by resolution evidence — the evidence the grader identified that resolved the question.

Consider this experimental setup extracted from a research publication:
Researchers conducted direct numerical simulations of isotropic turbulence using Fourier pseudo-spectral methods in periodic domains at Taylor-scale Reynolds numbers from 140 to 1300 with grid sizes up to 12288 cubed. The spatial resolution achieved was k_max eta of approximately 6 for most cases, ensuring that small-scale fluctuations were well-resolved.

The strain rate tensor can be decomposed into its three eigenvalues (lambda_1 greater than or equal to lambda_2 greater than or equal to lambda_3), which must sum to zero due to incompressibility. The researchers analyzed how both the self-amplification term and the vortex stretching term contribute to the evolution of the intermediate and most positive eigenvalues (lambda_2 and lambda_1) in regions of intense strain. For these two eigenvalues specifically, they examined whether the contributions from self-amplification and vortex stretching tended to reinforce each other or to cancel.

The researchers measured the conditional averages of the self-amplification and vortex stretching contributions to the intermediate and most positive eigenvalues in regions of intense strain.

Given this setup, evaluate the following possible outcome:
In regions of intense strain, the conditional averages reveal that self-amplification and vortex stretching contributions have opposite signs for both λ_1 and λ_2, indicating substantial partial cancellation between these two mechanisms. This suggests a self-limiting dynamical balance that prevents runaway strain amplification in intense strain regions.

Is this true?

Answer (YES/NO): YES